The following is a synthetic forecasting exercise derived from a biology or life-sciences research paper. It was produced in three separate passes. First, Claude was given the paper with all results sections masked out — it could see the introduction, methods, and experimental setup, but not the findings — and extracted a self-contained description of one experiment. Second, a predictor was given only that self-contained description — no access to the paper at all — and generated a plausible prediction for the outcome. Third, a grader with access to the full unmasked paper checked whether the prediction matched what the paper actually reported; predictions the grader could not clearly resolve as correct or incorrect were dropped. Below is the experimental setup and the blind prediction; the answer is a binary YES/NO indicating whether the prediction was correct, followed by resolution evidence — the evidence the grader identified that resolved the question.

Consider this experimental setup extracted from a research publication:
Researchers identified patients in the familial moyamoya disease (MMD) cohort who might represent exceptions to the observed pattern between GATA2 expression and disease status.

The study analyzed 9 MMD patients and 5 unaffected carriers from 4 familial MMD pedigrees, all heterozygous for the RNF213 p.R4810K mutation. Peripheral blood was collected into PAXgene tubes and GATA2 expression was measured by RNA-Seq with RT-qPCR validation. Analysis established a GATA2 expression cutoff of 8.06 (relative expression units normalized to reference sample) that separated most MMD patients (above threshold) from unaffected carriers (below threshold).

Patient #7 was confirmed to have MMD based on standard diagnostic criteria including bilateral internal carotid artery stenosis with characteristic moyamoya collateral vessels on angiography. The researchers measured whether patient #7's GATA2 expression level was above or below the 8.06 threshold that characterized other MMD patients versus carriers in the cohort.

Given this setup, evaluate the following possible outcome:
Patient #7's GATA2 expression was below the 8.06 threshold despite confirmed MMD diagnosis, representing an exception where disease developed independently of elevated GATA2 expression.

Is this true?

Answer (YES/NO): YES